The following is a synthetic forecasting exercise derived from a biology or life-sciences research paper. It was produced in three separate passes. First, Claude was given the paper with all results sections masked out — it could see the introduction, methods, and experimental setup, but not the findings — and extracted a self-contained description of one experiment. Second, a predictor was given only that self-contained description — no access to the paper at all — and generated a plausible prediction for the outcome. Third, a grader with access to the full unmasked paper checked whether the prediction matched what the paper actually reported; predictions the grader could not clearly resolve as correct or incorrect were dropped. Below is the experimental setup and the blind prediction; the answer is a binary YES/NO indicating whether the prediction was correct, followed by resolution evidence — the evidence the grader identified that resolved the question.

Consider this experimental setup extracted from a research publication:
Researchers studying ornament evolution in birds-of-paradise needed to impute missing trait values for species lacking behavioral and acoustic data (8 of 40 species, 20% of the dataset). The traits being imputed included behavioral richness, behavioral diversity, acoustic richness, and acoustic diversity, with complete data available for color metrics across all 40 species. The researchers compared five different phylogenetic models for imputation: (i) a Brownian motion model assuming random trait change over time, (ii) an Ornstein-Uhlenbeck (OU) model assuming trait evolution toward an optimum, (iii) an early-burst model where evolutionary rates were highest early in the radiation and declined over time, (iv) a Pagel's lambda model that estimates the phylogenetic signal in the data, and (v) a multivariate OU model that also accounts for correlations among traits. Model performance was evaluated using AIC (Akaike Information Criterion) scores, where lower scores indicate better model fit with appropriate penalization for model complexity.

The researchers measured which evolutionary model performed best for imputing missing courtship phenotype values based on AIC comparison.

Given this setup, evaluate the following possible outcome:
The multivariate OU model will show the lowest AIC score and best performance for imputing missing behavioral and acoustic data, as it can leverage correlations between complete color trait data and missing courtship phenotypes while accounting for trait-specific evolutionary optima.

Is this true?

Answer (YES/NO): NO